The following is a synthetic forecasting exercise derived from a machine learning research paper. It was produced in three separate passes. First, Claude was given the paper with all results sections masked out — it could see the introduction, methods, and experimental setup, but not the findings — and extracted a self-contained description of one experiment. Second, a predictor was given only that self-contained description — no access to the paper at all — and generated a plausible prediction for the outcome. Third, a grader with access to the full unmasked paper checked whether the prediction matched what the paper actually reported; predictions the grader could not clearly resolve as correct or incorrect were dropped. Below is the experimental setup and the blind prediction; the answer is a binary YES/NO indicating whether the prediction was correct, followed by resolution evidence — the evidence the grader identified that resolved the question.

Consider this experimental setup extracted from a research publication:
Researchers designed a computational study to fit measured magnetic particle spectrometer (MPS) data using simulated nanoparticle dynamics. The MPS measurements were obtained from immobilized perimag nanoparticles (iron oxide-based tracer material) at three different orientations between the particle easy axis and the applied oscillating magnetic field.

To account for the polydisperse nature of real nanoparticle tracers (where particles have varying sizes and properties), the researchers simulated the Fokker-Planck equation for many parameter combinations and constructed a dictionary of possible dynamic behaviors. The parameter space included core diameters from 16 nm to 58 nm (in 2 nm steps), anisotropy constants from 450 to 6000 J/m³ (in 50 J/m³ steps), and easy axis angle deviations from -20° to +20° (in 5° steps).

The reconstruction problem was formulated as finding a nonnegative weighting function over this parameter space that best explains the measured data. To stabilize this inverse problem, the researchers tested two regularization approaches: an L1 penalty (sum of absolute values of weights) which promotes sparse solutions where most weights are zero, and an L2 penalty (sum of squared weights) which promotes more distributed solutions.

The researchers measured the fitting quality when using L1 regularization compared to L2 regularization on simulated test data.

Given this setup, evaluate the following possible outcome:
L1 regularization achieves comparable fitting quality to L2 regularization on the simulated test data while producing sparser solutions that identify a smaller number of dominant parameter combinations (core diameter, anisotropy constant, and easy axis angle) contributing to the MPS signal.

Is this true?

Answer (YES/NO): NO